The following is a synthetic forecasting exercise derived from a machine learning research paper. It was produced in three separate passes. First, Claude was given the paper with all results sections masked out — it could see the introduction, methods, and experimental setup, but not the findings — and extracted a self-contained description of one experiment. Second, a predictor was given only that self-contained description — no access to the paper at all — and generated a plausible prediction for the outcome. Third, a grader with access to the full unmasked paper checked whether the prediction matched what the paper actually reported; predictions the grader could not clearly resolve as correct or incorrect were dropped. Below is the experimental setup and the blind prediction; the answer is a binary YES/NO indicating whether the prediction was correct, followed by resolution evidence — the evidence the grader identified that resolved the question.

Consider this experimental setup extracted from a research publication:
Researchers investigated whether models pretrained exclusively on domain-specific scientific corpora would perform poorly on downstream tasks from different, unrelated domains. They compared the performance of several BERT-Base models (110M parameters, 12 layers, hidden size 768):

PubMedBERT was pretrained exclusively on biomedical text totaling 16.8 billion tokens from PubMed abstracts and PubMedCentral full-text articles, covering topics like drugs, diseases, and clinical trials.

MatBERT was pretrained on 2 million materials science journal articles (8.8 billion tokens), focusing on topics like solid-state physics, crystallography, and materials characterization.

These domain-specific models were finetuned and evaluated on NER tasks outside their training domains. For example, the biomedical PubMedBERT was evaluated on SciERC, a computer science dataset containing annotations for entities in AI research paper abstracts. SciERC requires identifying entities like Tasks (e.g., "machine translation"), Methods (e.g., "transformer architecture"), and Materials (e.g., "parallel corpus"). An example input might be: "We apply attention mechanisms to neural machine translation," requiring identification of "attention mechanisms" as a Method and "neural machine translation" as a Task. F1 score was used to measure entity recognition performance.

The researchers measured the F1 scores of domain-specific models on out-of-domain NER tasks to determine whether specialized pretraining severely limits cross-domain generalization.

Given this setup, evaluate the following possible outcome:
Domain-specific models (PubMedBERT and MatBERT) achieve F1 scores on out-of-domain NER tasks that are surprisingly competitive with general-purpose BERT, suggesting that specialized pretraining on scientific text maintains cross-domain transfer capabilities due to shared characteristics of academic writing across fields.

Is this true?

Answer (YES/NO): YES